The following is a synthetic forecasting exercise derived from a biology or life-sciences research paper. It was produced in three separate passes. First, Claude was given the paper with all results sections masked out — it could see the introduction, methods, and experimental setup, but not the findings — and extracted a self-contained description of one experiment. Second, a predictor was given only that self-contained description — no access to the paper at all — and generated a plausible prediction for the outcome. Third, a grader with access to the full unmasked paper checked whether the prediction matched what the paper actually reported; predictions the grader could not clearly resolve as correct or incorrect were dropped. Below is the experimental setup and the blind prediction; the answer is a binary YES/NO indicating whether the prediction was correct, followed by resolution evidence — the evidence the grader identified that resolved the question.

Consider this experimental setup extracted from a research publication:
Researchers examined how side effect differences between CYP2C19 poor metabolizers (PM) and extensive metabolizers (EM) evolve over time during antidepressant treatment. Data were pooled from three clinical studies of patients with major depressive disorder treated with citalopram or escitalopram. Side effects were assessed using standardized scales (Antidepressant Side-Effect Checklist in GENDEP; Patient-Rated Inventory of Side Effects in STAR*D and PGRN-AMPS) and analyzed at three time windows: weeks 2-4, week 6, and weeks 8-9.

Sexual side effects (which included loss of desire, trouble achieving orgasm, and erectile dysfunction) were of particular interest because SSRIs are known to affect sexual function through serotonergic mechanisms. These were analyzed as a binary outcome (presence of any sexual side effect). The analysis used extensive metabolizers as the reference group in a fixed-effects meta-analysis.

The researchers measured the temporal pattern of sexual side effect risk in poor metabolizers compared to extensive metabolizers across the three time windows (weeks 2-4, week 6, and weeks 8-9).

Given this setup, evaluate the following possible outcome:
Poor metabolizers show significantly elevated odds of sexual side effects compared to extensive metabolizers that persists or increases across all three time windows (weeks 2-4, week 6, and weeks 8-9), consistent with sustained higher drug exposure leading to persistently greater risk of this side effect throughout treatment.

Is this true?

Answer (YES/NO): NO